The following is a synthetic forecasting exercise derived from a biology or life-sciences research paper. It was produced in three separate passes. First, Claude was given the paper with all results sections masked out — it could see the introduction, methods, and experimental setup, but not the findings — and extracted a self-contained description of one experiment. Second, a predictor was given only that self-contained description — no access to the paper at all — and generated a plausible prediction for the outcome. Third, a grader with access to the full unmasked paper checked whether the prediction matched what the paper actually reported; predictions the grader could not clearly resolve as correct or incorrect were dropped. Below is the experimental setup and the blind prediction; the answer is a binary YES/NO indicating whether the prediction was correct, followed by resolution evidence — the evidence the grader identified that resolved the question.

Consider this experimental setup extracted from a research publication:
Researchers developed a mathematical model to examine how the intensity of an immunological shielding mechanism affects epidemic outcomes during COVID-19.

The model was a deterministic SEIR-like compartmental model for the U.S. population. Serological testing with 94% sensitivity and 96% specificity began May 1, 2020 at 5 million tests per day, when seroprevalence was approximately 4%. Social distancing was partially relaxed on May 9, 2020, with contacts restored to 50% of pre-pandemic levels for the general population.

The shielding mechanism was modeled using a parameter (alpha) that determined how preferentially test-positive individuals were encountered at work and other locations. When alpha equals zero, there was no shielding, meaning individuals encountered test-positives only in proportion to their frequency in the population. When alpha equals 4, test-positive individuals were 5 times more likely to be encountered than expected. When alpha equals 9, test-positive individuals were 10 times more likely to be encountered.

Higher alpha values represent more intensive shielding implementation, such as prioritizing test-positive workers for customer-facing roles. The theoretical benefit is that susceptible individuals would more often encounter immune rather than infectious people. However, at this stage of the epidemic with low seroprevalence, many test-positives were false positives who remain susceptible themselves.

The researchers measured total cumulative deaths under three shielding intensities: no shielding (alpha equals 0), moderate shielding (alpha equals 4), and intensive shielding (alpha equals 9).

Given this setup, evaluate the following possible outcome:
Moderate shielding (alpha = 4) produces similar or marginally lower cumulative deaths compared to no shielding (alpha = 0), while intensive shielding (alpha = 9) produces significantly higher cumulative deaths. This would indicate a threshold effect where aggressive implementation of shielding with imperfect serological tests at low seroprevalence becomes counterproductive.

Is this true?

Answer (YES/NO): NO